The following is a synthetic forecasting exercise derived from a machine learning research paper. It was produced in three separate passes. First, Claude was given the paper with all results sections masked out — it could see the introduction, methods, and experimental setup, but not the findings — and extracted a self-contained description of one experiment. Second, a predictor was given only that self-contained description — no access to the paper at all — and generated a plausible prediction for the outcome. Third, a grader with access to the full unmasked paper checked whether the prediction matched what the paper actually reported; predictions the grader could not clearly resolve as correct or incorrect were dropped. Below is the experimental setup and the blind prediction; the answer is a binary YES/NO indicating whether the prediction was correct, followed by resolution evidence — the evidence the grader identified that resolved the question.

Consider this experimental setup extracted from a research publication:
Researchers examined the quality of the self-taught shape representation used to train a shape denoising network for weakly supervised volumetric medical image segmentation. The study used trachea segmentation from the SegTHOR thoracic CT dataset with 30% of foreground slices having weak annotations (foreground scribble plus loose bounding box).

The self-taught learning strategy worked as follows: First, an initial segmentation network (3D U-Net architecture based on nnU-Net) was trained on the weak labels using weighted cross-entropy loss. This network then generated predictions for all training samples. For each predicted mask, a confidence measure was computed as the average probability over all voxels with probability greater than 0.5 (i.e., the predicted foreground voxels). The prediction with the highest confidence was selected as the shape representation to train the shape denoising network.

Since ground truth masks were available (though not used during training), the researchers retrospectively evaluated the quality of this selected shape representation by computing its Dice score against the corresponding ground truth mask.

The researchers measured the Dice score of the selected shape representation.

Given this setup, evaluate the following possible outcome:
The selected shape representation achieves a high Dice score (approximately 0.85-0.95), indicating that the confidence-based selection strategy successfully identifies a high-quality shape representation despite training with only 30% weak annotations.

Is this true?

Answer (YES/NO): YES